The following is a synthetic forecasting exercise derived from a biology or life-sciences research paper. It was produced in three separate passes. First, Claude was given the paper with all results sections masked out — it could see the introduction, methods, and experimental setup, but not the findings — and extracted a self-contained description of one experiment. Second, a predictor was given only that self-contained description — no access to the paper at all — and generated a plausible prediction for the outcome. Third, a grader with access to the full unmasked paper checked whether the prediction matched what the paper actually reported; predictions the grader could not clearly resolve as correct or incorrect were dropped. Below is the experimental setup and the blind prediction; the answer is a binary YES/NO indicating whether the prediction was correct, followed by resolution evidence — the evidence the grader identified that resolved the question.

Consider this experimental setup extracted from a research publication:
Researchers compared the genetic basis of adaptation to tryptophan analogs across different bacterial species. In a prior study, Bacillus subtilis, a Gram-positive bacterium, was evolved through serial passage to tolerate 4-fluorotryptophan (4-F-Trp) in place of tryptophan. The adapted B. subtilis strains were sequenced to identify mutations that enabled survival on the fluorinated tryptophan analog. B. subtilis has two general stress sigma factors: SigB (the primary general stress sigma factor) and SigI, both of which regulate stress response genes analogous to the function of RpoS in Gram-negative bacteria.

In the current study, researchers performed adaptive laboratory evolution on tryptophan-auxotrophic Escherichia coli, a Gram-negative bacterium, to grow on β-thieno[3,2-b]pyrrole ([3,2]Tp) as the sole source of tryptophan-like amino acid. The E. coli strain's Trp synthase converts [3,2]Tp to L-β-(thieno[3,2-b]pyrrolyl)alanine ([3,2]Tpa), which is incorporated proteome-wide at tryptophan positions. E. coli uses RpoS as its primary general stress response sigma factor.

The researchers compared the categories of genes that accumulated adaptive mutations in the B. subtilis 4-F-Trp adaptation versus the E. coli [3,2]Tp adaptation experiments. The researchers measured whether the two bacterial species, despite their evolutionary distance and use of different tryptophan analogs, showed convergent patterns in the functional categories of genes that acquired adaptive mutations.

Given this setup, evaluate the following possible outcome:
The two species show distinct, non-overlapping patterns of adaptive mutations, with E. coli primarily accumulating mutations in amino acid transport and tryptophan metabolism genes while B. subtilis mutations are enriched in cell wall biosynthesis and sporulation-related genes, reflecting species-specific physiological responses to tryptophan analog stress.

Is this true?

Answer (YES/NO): NO